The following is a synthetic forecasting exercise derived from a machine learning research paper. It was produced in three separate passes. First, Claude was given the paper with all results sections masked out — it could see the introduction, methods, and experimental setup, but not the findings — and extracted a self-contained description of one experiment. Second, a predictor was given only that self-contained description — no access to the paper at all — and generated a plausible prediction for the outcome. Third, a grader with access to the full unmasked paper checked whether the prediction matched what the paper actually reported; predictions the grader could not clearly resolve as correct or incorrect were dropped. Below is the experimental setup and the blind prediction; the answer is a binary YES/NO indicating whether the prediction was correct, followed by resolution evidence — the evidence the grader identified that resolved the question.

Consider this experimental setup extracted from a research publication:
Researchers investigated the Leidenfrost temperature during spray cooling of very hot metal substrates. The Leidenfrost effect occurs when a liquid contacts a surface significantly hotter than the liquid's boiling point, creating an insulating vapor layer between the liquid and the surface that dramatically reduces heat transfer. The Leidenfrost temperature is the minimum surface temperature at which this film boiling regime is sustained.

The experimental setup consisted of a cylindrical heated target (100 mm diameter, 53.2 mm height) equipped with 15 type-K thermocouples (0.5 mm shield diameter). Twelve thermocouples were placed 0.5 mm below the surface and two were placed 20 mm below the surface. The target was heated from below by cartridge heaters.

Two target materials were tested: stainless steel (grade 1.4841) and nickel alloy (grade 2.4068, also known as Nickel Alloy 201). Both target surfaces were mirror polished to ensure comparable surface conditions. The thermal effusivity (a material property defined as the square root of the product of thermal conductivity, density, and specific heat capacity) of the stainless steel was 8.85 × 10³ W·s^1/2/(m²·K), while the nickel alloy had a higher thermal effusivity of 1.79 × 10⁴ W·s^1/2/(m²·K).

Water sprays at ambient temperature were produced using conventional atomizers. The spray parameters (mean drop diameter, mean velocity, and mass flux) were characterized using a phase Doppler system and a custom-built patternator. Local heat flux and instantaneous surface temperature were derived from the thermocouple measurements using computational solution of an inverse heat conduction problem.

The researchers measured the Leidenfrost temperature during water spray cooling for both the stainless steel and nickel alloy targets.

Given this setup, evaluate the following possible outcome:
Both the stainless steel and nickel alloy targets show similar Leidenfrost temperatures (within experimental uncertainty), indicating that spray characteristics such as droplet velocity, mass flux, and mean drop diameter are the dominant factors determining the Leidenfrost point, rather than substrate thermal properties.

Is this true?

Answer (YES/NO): NO